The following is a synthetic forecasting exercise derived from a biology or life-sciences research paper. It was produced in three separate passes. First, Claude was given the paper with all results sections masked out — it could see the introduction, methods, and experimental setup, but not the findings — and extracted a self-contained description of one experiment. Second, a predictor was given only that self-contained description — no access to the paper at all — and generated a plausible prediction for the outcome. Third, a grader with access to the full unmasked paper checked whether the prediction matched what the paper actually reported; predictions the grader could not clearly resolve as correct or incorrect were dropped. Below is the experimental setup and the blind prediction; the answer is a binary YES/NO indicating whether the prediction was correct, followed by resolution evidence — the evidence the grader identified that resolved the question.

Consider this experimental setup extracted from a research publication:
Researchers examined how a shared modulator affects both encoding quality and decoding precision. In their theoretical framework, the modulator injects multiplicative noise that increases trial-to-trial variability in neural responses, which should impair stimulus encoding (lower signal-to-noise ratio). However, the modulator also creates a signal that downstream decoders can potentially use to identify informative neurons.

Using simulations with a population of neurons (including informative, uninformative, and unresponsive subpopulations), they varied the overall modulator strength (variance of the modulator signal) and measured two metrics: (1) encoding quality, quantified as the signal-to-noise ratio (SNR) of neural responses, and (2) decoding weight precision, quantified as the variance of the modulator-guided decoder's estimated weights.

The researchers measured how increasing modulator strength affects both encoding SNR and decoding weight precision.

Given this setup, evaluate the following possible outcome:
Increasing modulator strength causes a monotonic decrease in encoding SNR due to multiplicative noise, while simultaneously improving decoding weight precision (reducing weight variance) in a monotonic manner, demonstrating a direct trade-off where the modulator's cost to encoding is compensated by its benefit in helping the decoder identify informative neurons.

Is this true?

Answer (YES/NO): YES